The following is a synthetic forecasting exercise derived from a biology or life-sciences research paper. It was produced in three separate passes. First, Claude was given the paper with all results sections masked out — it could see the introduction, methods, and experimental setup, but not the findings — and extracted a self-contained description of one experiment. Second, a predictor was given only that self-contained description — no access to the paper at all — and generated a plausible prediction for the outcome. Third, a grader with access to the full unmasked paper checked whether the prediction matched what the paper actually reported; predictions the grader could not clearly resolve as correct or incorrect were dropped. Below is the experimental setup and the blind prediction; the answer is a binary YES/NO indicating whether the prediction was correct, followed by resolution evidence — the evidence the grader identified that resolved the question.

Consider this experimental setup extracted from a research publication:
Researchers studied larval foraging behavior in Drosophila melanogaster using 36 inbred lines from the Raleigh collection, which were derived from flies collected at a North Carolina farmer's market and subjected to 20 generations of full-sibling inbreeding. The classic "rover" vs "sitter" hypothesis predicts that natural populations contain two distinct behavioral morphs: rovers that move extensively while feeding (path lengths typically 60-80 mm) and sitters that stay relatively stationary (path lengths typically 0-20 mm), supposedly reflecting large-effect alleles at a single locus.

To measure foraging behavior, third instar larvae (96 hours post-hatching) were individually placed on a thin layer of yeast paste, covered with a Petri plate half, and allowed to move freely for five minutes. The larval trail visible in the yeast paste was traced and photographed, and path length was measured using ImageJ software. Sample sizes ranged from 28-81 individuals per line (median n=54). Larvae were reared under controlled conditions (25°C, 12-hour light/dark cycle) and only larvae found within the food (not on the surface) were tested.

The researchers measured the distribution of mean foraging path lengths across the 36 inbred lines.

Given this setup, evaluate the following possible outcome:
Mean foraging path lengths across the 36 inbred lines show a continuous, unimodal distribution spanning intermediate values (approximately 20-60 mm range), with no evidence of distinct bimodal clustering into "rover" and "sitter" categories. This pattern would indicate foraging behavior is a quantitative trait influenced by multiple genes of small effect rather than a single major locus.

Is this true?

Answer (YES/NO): NO